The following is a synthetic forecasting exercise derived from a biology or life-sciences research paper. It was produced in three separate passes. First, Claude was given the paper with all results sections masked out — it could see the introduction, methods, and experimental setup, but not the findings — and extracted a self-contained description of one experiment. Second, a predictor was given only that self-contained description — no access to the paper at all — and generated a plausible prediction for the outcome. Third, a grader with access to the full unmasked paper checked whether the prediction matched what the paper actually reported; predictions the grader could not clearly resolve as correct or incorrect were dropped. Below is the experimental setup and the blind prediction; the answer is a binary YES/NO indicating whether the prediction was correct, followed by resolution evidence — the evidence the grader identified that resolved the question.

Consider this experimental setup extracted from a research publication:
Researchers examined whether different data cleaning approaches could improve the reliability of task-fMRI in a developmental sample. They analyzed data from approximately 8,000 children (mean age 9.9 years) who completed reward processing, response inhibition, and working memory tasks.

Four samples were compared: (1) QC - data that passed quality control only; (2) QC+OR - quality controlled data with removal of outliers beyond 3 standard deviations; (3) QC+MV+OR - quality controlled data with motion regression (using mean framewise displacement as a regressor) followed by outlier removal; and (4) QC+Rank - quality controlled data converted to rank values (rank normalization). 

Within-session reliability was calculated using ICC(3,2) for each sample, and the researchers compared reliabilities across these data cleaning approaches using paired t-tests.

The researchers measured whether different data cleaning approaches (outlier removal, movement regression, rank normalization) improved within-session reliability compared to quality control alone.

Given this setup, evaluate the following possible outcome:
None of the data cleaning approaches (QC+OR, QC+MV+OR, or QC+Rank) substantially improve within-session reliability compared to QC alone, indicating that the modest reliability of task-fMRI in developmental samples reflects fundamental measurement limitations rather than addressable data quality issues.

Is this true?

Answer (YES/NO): YES